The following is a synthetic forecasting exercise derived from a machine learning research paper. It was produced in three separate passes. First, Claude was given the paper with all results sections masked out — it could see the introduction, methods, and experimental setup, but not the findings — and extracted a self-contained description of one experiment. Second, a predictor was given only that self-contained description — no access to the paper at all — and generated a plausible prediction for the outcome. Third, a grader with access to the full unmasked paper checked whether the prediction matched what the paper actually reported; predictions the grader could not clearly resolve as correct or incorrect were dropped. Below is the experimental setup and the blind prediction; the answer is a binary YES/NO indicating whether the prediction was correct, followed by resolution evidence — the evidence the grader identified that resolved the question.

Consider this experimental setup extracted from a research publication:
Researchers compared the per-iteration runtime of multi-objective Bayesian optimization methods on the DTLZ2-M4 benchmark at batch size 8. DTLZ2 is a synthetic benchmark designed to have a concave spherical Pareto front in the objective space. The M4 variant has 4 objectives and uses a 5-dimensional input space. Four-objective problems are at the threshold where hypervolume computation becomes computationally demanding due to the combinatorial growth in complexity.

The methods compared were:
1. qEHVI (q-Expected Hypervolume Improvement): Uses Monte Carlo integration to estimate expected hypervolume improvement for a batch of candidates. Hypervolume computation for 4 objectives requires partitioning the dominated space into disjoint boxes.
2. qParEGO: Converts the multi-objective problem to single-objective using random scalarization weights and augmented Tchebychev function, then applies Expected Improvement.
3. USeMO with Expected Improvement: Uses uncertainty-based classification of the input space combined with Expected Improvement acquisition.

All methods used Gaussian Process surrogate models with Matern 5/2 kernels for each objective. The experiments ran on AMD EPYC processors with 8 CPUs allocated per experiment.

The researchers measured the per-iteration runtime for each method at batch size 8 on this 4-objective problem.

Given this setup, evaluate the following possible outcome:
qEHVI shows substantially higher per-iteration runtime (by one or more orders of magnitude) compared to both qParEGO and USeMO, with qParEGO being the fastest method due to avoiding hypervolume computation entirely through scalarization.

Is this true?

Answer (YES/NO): YES